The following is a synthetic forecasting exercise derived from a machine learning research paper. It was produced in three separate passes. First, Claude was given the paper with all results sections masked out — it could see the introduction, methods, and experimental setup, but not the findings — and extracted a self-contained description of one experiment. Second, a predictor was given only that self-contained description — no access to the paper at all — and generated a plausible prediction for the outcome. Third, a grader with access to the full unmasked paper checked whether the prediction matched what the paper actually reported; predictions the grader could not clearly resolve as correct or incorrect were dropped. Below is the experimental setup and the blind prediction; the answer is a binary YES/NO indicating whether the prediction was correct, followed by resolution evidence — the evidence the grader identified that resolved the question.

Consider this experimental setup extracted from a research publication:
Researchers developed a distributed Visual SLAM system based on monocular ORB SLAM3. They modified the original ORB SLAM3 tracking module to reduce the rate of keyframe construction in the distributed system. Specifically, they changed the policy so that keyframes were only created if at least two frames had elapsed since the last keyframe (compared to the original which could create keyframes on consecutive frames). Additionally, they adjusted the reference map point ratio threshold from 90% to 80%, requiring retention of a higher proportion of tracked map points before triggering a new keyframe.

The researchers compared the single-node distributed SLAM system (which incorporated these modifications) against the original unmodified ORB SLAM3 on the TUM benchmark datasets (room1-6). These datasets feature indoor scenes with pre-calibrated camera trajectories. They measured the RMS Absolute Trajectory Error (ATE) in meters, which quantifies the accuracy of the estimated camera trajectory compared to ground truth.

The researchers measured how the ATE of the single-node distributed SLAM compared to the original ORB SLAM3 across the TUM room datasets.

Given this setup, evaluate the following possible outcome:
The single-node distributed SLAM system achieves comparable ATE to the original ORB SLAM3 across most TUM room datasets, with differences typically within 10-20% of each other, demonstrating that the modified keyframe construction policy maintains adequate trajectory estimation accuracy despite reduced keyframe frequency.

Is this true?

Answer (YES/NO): NO